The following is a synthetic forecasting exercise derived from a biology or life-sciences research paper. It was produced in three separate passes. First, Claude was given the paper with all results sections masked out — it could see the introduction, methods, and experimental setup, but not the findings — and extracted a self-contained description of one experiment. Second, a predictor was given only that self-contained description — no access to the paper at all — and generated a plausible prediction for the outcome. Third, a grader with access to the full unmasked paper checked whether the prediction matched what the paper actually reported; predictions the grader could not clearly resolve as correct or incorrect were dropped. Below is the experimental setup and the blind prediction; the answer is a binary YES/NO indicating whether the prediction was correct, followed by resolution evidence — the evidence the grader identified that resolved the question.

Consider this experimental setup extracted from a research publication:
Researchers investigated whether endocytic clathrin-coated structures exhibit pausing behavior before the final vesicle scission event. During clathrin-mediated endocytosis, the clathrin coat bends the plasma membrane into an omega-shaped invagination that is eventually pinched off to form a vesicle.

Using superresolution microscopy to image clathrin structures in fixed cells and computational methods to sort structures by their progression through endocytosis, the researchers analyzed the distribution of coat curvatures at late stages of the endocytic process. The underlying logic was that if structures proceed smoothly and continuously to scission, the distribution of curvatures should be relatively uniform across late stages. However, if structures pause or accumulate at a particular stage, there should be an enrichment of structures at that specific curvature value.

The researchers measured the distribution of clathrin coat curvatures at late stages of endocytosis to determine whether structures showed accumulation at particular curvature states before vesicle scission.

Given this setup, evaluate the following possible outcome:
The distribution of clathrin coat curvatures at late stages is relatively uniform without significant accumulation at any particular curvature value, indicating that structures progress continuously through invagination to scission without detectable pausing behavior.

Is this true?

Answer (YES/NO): NO